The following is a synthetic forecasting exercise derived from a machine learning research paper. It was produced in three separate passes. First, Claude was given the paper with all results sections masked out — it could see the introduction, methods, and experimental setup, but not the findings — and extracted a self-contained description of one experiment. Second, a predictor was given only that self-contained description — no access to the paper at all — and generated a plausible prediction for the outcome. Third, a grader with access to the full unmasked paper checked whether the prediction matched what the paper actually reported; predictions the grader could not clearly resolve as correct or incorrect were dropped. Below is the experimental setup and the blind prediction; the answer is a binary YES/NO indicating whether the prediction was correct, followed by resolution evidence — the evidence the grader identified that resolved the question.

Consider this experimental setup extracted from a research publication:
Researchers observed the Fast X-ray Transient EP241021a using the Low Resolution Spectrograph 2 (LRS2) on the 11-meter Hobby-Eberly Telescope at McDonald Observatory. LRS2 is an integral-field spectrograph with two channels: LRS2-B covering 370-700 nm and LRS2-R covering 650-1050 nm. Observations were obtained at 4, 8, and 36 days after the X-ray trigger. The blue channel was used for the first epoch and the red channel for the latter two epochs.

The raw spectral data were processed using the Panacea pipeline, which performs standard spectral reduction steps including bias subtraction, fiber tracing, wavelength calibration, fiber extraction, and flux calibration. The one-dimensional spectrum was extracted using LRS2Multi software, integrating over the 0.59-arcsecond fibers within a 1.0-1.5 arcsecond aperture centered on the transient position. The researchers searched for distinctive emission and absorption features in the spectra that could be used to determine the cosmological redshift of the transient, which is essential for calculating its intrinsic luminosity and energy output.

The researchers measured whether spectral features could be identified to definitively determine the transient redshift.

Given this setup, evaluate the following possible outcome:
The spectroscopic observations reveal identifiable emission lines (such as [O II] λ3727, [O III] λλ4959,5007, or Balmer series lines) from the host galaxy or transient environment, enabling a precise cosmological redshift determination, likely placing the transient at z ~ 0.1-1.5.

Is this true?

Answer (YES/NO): YES